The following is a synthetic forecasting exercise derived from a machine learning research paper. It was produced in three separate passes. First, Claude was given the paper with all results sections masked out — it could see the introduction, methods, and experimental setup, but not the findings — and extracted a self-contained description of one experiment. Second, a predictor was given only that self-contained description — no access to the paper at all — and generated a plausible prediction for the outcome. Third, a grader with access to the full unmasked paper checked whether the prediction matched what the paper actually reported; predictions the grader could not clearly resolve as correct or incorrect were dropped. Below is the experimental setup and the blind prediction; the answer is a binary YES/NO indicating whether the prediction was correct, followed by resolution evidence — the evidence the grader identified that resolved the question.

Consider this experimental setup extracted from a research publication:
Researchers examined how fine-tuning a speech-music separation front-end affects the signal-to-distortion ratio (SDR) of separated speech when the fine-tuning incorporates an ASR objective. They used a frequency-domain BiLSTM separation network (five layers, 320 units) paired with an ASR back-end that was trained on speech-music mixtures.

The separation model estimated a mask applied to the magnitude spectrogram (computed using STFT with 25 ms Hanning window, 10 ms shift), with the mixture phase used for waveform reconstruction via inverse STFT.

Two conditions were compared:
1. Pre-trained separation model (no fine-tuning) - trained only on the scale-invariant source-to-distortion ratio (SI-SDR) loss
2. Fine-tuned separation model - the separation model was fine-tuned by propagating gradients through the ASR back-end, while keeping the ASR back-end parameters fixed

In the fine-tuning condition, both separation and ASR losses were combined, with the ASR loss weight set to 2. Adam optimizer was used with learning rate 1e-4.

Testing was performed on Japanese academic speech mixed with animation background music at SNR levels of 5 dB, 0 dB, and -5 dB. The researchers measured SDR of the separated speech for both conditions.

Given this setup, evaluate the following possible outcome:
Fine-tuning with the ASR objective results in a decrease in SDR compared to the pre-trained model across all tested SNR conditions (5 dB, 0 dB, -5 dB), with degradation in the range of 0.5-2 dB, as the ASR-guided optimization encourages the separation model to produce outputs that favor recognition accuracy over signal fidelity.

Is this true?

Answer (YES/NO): NO